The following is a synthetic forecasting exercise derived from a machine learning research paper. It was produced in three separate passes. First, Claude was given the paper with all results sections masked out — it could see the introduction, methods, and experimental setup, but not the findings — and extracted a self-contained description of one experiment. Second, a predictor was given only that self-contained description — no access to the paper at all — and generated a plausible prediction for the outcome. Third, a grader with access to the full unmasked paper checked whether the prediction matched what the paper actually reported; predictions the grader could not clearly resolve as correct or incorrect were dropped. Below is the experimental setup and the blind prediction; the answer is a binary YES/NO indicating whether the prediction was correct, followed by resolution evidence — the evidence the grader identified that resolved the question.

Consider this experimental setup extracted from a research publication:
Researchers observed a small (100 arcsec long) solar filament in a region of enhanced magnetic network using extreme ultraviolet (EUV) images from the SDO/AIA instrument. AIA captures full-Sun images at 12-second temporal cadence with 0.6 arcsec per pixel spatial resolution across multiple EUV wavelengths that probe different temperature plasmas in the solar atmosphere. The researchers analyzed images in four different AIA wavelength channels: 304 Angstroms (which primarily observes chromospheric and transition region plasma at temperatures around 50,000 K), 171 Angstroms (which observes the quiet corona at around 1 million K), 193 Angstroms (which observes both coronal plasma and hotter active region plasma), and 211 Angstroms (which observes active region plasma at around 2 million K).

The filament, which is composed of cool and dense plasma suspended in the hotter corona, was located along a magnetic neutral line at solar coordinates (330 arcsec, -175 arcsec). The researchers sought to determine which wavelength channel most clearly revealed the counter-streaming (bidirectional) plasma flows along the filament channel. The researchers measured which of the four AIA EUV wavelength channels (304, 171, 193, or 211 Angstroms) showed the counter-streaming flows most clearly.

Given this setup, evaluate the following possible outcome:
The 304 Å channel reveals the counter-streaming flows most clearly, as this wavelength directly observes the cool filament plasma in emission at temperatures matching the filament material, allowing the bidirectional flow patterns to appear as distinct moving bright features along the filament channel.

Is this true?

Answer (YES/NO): NO